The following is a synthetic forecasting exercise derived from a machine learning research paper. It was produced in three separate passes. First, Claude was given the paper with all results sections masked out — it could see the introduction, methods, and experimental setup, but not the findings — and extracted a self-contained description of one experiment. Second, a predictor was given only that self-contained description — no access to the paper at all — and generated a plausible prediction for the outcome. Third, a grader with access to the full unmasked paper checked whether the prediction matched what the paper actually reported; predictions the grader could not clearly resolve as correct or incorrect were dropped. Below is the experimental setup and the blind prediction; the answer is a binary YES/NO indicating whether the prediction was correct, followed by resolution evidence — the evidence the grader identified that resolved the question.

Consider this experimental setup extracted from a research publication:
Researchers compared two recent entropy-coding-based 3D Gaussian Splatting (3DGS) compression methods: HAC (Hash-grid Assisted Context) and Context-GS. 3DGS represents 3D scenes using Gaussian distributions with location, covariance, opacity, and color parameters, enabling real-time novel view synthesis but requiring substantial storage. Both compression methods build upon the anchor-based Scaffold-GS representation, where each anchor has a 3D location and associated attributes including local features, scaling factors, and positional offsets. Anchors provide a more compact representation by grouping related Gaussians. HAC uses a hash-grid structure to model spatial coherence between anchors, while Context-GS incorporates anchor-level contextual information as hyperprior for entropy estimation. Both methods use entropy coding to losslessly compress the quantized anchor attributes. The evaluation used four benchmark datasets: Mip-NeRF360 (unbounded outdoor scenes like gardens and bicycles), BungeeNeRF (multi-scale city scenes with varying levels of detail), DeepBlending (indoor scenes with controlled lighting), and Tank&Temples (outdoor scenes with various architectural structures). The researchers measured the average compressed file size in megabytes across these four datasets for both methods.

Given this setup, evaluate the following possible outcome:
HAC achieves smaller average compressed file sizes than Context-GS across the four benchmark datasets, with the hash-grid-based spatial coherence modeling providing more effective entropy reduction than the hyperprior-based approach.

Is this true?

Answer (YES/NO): NO